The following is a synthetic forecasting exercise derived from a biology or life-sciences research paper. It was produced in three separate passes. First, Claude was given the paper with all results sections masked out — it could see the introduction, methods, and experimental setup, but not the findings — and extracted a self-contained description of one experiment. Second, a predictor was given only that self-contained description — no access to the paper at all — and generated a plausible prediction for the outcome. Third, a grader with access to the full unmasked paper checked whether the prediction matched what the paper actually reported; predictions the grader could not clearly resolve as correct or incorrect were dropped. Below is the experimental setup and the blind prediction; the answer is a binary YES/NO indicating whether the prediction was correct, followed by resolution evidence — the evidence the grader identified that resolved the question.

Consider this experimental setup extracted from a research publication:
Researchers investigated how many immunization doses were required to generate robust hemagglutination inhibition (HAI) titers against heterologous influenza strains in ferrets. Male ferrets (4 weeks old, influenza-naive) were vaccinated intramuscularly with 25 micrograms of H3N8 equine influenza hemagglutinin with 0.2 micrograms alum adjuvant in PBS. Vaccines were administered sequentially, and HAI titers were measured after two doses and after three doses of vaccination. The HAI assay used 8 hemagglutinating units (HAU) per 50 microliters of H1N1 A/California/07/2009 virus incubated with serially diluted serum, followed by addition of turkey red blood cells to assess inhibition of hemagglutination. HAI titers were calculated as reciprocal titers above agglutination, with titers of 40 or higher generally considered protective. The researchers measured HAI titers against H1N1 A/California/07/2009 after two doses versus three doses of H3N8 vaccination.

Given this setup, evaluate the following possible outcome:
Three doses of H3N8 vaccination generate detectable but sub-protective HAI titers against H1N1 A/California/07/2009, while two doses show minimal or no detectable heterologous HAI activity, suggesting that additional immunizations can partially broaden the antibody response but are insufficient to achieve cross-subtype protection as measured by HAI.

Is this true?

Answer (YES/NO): NO